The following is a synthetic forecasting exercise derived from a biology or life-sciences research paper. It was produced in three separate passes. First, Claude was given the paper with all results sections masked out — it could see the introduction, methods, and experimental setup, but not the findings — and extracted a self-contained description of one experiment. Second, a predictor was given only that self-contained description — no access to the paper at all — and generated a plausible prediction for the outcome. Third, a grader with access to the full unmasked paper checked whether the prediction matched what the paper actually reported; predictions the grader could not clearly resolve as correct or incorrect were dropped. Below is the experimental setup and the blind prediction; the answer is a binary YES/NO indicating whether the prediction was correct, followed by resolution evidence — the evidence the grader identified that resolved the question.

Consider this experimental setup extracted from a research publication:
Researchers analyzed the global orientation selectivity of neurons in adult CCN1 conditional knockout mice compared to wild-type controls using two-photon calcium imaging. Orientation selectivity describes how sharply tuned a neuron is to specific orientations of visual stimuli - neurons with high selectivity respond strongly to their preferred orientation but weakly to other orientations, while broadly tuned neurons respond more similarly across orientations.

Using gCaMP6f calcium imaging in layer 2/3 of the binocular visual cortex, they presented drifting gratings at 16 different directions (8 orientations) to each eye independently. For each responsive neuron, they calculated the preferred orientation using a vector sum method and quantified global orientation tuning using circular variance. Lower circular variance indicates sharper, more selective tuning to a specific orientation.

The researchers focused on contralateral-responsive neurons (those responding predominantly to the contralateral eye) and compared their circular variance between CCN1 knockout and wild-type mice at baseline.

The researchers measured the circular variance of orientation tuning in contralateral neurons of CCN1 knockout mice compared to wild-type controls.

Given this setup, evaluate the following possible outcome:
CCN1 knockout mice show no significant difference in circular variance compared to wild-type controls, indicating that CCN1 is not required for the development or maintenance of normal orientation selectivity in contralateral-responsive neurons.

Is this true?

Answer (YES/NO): NO